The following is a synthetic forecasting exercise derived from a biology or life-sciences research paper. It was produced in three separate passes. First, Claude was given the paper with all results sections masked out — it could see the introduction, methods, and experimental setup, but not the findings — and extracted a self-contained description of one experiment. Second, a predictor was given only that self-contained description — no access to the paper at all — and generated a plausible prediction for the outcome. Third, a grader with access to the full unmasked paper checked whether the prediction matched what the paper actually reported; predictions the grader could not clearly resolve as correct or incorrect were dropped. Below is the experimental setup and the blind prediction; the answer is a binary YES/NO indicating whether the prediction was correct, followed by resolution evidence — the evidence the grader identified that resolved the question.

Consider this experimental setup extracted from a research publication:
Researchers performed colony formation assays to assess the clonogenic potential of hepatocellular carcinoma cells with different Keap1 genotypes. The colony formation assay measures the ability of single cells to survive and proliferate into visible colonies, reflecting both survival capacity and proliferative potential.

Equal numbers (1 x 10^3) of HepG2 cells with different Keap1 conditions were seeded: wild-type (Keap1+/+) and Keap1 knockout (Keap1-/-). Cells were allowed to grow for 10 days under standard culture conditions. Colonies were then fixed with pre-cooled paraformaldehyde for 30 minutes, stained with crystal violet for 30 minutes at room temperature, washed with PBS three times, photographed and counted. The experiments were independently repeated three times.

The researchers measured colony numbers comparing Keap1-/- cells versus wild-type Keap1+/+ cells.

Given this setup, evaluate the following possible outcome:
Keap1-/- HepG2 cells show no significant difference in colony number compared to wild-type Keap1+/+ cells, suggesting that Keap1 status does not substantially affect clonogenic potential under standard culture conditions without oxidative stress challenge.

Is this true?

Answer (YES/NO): NO